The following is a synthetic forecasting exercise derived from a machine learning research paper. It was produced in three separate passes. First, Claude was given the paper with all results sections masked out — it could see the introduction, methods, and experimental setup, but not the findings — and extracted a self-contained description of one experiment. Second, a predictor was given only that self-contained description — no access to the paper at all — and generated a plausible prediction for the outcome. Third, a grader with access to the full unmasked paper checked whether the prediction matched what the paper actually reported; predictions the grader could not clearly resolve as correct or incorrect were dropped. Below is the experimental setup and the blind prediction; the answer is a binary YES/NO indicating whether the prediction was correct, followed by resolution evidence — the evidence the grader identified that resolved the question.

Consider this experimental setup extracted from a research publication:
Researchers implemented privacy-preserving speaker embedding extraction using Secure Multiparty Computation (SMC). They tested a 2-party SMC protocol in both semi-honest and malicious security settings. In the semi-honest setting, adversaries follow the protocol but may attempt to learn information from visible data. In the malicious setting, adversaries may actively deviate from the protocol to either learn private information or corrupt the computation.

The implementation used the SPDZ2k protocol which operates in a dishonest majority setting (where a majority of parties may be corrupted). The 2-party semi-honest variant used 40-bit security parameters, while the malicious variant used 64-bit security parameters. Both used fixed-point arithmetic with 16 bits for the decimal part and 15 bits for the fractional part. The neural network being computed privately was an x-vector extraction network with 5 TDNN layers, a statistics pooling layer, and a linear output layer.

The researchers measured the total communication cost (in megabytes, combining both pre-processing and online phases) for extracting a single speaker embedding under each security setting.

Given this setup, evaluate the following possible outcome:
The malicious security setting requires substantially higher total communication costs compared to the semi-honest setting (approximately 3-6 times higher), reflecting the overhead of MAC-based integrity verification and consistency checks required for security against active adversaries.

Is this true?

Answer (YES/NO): NO